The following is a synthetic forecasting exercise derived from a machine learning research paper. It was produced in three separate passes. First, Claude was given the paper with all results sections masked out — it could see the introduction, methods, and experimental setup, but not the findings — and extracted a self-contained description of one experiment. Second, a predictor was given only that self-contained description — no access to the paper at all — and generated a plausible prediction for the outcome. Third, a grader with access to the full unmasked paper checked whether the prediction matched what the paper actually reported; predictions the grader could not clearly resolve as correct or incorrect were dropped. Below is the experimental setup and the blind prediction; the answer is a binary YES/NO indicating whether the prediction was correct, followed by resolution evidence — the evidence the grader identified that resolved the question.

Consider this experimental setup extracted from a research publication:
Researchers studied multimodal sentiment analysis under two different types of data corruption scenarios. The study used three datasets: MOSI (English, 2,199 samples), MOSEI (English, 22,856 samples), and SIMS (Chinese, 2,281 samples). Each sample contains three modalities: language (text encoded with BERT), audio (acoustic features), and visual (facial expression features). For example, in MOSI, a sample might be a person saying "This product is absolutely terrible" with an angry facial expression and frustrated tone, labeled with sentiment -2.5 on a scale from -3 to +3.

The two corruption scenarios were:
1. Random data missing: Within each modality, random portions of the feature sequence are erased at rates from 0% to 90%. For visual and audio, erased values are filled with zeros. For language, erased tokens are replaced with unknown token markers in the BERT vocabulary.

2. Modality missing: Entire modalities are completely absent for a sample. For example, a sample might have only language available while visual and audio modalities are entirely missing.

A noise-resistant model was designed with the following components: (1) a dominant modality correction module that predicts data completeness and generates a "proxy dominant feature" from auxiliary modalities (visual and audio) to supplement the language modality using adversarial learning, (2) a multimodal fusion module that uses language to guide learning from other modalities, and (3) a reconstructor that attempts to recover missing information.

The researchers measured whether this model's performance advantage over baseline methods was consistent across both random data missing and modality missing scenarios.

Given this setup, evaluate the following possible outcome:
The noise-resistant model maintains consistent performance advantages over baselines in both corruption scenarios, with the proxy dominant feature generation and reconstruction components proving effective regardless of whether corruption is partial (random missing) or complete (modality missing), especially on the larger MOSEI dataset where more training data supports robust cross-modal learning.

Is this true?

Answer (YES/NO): NO